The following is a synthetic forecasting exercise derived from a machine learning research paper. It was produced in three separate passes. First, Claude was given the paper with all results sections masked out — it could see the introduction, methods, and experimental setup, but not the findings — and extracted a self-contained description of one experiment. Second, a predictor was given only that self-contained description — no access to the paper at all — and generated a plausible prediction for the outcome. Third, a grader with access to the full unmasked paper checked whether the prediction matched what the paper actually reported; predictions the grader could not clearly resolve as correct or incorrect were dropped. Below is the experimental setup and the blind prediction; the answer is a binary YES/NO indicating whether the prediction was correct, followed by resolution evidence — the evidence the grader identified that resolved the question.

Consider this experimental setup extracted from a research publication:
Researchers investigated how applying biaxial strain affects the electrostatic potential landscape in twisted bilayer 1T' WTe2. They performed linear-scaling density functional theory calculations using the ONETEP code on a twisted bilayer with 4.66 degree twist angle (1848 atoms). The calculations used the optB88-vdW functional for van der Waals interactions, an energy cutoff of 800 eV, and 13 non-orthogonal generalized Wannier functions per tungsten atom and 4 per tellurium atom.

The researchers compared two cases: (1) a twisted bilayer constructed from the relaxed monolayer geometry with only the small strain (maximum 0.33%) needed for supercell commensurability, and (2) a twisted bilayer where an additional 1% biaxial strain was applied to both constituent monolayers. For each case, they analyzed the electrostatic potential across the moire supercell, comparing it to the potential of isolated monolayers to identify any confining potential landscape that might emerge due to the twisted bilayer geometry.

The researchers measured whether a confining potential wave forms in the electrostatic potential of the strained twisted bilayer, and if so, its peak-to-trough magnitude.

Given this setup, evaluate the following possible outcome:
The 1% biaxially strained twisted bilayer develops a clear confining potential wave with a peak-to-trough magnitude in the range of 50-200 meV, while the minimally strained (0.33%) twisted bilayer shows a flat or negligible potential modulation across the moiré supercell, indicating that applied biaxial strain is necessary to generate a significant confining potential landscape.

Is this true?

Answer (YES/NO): NO